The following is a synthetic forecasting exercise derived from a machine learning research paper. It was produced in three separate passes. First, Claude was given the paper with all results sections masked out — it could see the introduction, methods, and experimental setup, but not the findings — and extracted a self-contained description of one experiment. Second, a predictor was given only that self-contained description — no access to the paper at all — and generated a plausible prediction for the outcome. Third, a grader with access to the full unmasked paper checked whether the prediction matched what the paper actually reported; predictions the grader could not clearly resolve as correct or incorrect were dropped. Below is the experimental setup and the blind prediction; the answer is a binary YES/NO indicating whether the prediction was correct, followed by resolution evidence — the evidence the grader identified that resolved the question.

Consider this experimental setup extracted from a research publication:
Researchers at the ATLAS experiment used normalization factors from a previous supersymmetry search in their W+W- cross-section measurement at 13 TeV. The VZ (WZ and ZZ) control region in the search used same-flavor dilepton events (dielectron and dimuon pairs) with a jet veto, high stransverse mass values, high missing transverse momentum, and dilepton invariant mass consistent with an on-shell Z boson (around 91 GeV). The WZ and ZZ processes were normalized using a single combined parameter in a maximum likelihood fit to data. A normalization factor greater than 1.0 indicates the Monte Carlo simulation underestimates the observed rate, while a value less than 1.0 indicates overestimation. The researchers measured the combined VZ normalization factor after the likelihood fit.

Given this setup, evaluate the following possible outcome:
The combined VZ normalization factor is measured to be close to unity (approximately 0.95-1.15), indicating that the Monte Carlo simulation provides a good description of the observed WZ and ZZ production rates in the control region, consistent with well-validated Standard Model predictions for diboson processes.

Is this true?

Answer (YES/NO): NO